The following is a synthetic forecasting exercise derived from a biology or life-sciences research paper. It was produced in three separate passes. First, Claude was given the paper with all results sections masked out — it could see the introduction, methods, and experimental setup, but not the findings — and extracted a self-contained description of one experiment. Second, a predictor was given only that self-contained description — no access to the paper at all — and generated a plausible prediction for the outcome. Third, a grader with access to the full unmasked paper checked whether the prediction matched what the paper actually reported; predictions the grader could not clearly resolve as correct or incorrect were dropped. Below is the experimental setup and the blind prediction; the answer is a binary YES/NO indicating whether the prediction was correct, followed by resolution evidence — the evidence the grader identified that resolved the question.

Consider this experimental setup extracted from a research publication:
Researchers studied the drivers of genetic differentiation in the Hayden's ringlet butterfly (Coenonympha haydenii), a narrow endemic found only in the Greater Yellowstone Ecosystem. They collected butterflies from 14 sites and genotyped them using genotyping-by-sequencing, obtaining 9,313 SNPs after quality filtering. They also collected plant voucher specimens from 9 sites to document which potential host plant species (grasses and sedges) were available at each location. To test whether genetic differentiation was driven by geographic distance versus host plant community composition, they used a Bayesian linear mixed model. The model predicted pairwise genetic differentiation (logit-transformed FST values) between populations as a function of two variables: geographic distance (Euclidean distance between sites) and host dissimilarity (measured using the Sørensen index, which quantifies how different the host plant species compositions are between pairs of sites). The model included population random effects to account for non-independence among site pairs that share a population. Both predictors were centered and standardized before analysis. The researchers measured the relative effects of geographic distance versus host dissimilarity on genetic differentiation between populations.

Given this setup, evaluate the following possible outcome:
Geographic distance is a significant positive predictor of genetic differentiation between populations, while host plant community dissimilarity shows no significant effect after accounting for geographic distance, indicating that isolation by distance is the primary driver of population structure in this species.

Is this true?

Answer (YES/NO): YES